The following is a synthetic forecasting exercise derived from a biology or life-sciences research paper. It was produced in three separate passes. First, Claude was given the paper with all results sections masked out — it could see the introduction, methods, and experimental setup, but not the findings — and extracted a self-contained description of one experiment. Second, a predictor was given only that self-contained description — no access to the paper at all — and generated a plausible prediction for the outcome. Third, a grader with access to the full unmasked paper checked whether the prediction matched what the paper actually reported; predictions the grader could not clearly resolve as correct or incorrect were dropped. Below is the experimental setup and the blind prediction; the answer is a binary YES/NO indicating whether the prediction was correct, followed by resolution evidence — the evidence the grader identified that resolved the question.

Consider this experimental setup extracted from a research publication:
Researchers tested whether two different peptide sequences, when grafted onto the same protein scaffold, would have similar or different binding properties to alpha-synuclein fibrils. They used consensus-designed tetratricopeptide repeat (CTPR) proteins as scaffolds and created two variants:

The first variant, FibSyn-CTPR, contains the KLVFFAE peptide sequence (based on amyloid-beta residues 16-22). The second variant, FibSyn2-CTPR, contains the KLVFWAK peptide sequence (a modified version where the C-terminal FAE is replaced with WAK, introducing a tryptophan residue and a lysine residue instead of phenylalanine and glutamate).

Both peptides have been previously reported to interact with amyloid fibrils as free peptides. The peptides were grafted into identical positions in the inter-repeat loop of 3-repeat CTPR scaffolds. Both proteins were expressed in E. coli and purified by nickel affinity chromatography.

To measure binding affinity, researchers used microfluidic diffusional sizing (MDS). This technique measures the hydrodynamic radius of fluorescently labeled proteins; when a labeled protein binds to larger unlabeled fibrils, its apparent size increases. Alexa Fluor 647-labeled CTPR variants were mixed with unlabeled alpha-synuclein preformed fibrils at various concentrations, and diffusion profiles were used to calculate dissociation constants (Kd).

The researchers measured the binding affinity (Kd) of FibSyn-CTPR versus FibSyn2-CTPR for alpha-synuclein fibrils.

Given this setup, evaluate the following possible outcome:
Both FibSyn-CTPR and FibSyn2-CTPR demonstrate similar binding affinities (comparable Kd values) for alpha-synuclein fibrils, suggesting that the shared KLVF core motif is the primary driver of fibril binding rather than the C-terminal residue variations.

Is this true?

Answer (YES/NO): YES